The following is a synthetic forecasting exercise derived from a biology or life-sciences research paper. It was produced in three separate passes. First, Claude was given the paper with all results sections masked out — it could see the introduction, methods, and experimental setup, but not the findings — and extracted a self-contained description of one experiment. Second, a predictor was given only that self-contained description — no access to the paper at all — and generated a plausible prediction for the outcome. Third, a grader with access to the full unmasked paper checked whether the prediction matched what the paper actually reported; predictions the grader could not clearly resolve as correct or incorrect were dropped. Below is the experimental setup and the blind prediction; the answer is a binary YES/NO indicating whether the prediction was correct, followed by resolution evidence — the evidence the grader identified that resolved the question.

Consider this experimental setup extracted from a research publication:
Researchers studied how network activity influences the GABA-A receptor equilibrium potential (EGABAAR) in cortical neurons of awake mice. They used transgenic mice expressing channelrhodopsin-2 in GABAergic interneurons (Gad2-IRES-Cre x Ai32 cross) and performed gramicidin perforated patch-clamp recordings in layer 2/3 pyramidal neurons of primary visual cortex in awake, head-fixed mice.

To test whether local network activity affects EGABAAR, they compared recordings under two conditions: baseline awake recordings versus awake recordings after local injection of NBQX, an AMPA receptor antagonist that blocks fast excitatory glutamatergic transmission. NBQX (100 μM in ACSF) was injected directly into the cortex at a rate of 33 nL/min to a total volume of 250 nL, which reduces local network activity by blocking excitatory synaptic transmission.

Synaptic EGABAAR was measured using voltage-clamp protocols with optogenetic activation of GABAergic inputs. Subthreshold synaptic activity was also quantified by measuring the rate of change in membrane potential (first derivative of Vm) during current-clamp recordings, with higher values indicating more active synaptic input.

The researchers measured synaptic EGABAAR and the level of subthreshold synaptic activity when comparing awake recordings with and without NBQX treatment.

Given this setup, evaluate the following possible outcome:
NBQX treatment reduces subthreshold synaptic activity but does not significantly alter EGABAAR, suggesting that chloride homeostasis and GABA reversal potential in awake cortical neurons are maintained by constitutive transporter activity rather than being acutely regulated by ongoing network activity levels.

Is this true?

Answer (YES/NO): NO